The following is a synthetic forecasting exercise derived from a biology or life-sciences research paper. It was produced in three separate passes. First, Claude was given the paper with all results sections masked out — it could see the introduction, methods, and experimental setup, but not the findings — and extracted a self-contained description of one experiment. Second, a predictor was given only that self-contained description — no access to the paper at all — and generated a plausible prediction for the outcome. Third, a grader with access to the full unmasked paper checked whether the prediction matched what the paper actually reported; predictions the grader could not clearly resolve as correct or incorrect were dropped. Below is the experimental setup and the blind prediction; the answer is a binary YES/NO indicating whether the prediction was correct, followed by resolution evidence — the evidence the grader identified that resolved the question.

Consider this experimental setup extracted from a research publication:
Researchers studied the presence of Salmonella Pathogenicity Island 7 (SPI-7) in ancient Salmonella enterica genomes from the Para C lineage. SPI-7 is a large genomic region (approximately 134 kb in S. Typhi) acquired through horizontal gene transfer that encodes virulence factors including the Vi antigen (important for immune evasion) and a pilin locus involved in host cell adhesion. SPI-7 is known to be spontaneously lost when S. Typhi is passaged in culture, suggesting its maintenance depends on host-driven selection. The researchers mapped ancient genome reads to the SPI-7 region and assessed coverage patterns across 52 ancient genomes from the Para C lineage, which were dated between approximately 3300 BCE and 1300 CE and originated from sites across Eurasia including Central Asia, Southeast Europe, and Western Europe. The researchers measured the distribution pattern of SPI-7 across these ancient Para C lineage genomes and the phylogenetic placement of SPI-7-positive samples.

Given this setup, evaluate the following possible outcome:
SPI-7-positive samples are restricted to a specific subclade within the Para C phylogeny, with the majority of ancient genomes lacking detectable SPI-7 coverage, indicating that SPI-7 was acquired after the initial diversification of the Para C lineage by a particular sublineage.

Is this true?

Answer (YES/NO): NO